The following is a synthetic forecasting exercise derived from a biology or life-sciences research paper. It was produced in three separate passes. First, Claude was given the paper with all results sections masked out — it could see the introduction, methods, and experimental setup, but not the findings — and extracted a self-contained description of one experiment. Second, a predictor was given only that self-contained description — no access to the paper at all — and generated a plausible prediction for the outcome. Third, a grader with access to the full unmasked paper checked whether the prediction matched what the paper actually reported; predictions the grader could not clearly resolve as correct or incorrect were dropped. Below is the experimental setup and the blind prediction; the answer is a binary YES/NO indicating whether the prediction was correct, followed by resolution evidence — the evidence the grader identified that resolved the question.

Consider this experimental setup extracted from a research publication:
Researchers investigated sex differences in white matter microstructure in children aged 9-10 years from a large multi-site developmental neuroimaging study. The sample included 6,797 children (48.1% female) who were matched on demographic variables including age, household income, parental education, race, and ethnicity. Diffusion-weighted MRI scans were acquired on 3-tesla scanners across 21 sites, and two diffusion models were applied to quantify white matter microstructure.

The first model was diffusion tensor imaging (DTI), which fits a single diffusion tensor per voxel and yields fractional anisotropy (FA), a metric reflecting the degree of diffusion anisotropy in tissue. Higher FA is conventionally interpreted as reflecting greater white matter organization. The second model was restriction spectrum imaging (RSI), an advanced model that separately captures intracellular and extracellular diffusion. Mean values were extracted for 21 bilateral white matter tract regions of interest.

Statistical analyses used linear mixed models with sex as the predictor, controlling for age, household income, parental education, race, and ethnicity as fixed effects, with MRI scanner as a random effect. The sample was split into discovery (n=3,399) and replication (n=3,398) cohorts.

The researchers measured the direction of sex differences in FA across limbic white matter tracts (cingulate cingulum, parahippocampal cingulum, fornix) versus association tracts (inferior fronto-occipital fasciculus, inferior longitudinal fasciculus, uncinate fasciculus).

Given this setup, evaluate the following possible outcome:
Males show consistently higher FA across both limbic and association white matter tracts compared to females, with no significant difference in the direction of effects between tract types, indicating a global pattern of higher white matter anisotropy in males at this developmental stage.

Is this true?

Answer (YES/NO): NO